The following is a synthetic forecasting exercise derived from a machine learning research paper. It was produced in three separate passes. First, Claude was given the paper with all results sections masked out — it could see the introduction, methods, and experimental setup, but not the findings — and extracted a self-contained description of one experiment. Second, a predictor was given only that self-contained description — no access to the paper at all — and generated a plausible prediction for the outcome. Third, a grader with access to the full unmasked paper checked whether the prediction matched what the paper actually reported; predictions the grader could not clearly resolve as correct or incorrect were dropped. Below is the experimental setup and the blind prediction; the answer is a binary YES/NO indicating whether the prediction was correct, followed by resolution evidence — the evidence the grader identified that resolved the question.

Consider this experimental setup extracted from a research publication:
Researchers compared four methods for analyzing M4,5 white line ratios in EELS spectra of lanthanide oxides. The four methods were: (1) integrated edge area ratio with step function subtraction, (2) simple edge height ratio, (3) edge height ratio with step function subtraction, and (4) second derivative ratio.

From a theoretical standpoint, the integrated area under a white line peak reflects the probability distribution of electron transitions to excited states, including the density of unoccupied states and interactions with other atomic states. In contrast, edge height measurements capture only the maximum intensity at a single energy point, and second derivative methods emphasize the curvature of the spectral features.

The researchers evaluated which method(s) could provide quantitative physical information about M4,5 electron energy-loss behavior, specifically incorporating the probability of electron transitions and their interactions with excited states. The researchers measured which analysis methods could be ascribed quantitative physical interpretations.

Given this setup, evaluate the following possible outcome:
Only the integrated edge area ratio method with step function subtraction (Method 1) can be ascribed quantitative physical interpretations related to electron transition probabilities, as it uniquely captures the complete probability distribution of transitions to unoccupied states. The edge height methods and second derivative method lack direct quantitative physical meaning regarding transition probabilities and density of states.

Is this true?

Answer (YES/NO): YES